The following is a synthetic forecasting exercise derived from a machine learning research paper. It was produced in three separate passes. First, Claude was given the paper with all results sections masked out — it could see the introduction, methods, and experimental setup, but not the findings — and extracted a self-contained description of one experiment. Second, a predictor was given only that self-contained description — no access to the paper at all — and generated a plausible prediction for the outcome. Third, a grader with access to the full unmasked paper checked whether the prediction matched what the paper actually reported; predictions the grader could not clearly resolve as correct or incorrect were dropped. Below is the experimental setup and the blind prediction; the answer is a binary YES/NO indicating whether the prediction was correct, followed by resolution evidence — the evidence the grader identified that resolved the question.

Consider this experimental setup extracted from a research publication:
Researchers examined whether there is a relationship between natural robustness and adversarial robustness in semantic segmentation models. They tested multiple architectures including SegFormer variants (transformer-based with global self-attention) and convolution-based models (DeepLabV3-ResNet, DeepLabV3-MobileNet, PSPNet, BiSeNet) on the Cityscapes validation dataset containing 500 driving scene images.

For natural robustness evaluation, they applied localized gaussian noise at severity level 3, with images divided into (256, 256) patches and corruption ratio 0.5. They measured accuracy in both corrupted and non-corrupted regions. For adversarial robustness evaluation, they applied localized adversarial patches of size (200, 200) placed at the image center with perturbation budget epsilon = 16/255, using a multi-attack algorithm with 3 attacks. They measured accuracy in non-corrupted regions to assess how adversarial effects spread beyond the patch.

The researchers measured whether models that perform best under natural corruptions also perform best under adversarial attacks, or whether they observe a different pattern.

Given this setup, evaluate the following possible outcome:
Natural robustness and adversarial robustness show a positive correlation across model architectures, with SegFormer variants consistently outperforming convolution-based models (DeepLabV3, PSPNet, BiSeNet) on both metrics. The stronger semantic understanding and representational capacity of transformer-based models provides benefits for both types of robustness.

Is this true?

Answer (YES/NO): NO